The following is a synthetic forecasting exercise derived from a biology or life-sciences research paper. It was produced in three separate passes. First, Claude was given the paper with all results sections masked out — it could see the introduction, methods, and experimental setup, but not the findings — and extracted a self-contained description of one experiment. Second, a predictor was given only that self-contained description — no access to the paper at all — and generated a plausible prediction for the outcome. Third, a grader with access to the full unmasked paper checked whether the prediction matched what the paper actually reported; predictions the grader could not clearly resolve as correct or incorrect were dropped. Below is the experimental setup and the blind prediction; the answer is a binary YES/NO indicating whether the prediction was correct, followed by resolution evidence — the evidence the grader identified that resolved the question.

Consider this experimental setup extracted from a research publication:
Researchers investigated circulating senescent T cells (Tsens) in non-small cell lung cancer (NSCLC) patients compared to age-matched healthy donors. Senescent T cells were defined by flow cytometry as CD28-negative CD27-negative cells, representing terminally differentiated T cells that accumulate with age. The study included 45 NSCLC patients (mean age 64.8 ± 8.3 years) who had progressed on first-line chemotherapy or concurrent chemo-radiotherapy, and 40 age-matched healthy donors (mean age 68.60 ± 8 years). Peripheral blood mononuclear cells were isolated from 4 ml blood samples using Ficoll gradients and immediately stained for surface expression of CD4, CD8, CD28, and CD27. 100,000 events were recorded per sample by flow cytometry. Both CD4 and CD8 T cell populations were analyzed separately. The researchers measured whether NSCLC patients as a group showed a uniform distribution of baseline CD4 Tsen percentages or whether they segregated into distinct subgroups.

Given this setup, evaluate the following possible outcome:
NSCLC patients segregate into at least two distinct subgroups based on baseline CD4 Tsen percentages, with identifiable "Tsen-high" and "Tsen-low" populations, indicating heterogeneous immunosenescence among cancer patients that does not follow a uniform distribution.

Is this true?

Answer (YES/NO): YES